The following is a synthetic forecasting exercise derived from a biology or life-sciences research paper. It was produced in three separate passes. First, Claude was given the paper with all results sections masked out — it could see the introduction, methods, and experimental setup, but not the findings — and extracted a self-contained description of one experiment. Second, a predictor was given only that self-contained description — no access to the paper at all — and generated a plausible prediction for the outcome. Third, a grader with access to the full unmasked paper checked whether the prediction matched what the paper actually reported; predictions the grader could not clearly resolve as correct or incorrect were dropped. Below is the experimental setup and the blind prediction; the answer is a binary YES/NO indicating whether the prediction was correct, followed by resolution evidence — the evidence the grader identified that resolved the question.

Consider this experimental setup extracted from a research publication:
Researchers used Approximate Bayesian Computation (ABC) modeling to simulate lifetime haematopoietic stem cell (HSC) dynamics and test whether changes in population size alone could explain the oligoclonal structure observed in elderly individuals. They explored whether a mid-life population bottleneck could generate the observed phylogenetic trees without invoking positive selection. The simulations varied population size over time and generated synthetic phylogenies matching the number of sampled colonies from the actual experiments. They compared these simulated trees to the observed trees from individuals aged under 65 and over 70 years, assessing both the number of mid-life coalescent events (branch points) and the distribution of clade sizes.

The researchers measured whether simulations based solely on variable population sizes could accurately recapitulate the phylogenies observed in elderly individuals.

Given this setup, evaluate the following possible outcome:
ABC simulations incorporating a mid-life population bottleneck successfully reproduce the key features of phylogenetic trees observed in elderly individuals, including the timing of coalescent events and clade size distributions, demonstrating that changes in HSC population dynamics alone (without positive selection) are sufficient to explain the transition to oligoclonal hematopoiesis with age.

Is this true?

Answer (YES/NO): NO